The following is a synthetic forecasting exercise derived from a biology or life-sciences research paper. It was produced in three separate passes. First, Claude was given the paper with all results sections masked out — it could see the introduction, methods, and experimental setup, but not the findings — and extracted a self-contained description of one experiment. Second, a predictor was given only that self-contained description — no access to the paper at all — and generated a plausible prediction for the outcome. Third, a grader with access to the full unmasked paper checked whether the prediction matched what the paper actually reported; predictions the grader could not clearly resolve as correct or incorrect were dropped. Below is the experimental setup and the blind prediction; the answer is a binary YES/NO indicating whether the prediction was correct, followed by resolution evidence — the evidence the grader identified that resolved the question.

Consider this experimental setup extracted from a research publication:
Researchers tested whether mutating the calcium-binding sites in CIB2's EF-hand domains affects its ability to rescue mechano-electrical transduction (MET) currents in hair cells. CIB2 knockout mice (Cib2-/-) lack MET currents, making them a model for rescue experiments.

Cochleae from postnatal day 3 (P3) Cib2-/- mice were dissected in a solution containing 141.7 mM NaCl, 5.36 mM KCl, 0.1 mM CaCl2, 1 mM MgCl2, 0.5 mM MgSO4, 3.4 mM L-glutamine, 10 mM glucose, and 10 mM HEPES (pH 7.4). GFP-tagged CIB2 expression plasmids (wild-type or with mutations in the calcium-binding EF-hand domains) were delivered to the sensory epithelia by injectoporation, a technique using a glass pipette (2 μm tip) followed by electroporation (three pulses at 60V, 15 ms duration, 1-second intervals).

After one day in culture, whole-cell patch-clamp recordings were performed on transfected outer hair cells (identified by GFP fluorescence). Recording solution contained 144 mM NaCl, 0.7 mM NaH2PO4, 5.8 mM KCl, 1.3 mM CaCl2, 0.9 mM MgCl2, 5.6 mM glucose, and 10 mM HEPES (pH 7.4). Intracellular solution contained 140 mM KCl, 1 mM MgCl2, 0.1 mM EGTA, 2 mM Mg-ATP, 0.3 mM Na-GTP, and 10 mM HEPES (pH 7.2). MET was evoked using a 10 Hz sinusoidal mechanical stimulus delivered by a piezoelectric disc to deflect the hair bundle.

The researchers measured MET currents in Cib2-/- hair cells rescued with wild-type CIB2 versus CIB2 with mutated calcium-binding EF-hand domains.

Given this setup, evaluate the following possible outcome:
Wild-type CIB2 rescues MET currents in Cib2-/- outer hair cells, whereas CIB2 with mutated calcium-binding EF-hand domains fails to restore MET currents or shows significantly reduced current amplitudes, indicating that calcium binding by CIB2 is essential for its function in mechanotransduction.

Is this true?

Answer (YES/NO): YES